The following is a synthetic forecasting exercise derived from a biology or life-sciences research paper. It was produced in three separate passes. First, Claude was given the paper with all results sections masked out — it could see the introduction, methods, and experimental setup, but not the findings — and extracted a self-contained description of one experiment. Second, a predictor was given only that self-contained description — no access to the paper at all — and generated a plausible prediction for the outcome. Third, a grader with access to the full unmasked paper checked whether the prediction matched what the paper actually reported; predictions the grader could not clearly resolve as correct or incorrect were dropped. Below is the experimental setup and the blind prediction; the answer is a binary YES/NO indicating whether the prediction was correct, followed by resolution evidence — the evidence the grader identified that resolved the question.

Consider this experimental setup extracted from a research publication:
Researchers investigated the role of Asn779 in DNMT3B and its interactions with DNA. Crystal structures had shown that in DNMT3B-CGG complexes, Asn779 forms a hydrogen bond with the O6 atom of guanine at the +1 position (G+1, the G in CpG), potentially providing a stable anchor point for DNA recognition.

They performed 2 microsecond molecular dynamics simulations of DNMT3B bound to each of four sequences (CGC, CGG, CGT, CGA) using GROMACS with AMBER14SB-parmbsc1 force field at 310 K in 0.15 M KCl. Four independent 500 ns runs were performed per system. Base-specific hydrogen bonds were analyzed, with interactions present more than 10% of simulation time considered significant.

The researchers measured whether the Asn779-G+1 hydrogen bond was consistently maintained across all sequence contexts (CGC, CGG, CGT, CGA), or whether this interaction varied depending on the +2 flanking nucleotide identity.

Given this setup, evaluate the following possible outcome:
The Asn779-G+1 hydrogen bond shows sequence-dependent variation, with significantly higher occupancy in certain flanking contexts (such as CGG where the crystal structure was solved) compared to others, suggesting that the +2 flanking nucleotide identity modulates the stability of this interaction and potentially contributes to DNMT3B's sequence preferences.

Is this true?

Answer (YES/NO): YES